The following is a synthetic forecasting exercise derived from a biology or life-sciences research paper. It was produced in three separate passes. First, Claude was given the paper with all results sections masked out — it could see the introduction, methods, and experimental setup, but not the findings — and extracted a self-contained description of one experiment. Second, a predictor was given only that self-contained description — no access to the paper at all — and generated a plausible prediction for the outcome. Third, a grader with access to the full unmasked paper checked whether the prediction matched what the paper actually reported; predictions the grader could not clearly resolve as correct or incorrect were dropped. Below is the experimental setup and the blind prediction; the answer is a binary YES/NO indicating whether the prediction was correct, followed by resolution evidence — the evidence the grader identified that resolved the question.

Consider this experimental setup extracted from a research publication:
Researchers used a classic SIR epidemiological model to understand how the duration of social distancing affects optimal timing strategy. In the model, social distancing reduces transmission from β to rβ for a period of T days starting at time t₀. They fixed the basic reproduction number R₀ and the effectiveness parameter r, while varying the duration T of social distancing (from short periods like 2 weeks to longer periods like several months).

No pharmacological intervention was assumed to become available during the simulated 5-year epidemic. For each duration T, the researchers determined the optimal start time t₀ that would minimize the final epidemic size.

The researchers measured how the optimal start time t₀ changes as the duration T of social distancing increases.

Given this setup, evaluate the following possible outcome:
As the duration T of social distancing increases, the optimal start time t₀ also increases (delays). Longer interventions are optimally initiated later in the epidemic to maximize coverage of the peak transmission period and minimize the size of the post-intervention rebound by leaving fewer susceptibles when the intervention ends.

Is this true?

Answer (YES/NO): NO